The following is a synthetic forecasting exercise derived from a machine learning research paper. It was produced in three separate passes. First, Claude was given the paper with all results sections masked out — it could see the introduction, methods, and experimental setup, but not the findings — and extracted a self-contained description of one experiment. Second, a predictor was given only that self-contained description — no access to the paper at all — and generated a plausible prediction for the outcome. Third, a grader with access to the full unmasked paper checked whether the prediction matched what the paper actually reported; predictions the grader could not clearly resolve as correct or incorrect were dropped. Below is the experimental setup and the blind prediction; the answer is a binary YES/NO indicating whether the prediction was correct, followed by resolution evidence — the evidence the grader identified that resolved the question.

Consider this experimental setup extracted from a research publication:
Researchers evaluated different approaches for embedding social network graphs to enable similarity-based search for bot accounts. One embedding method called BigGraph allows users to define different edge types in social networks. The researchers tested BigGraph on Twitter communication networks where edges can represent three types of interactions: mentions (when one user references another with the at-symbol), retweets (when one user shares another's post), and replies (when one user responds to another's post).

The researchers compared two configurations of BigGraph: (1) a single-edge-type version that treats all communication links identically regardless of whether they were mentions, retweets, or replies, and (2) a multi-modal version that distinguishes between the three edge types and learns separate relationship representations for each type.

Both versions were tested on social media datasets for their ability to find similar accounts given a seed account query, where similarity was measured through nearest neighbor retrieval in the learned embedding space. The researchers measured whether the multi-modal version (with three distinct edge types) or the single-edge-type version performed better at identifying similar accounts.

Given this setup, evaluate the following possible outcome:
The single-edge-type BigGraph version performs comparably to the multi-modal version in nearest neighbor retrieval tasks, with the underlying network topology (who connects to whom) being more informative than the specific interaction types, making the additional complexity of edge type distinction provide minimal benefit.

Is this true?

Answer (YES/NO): NO